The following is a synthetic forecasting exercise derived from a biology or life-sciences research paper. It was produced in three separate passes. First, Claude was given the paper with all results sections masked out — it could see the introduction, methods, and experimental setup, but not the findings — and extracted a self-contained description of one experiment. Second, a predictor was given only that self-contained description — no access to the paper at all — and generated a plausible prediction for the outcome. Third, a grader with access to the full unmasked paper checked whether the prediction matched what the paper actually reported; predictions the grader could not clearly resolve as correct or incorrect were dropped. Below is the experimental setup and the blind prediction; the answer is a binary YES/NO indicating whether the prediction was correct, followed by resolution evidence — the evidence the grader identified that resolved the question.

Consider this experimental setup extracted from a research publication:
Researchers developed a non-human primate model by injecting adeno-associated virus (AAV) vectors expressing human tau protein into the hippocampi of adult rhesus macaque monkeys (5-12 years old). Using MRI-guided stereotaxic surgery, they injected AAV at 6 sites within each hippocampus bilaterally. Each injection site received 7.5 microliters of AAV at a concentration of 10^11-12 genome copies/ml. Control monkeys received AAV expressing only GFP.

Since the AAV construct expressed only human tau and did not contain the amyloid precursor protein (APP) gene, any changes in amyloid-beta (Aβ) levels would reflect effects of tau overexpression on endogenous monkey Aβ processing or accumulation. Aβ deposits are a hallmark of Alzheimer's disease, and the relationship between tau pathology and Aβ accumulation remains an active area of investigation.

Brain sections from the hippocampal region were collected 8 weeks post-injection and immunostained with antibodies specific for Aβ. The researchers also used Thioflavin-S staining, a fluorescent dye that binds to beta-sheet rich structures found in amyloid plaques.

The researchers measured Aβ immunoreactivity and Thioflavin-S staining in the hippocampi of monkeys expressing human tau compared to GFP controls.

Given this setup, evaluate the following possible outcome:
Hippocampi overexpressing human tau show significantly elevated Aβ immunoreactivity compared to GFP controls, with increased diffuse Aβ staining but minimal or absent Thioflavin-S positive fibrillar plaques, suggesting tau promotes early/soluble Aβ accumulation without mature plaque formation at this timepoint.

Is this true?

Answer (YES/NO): NO